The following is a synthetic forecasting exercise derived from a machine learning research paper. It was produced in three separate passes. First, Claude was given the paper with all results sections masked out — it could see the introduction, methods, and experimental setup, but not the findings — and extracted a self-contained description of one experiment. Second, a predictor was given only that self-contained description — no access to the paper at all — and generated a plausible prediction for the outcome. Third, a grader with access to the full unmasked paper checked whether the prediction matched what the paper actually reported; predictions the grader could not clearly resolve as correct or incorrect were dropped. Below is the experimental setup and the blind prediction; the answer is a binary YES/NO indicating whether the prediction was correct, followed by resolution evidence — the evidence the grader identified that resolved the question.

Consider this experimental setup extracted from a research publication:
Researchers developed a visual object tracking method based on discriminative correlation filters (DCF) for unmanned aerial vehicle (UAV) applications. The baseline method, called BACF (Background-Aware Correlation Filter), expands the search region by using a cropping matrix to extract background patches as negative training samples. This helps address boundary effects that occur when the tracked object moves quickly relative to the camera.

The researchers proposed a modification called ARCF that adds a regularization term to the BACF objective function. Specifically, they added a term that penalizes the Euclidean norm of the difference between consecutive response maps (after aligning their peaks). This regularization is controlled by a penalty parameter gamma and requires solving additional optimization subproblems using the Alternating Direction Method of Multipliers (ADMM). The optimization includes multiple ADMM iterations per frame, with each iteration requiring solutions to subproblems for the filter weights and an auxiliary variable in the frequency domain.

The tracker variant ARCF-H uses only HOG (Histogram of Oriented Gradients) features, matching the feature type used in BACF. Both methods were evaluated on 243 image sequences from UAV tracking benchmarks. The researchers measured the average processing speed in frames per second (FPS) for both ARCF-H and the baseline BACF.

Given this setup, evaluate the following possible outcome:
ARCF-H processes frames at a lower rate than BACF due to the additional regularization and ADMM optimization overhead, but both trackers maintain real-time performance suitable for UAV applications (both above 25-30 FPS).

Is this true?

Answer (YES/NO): YES